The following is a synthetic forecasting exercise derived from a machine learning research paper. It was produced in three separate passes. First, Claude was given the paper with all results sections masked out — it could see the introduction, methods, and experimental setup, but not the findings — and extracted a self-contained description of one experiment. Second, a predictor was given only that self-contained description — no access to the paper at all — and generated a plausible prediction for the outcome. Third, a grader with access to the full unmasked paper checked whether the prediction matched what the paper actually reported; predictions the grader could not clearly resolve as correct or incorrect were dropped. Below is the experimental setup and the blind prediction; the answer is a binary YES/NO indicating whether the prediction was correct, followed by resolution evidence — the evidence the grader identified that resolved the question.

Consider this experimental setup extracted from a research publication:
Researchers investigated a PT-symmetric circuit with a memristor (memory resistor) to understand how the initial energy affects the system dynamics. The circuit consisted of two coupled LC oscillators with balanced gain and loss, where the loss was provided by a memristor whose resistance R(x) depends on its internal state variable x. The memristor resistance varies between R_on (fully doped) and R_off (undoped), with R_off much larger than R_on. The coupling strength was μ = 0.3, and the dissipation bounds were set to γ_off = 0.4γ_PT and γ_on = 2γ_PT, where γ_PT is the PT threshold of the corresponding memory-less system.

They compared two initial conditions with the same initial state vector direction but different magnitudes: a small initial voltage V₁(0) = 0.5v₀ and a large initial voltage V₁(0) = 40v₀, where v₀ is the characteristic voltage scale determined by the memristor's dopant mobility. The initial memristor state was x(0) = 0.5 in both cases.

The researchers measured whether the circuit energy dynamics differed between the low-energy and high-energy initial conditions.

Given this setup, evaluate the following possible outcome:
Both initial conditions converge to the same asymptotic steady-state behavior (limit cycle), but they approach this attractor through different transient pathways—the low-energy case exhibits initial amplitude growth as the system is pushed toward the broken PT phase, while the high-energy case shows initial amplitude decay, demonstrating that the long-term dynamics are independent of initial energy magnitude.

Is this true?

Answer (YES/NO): NO